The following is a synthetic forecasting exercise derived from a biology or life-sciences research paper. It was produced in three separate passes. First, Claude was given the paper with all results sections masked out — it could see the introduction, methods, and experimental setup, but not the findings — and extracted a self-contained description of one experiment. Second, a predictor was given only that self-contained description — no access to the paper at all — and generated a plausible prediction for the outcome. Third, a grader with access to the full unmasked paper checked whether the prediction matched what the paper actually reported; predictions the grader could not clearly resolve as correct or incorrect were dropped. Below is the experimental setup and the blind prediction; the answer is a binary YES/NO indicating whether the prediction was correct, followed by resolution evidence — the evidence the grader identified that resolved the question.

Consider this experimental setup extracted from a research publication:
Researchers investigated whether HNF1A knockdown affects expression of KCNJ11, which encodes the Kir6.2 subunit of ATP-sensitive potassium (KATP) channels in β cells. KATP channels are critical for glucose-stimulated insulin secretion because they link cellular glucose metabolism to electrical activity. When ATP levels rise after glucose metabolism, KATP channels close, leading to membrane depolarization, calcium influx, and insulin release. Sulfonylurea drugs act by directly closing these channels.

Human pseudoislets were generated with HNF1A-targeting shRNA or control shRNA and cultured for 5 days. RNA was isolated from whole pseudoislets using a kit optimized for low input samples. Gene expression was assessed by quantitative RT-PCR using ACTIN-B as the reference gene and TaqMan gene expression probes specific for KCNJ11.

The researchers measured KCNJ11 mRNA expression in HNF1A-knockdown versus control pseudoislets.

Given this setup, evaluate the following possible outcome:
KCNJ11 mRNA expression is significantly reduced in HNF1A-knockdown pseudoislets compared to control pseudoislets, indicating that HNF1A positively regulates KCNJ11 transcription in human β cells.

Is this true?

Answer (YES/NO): YES